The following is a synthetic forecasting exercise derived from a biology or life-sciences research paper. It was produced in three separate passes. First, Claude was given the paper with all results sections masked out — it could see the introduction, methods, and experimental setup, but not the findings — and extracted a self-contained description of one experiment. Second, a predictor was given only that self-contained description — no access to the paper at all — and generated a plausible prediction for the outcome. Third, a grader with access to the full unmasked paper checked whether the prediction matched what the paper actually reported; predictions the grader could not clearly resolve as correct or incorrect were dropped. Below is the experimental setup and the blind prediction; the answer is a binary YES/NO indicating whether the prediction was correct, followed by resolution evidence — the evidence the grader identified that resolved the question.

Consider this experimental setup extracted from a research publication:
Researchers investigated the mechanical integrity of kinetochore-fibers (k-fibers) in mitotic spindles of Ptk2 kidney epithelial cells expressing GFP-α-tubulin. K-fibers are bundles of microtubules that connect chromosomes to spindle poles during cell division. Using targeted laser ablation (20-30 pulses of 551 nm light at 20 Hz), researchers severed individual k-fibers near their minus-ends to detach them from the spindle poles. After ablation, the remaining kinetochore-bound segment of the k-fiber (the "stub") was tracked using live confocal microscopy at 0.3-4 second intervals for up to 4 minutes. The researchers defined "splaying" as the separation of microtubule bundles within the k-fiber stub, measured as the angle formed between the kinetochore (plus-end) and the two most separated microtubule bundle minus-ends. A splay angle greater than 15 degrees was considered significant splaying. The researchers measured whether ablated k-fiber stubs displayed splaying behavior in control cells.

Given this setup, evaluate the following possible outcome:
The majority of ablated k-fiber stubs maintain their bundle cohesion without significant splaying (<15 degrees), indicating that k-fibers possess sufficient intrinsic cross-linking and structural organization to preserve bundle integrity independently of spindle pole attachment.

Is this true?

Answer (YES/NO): NO